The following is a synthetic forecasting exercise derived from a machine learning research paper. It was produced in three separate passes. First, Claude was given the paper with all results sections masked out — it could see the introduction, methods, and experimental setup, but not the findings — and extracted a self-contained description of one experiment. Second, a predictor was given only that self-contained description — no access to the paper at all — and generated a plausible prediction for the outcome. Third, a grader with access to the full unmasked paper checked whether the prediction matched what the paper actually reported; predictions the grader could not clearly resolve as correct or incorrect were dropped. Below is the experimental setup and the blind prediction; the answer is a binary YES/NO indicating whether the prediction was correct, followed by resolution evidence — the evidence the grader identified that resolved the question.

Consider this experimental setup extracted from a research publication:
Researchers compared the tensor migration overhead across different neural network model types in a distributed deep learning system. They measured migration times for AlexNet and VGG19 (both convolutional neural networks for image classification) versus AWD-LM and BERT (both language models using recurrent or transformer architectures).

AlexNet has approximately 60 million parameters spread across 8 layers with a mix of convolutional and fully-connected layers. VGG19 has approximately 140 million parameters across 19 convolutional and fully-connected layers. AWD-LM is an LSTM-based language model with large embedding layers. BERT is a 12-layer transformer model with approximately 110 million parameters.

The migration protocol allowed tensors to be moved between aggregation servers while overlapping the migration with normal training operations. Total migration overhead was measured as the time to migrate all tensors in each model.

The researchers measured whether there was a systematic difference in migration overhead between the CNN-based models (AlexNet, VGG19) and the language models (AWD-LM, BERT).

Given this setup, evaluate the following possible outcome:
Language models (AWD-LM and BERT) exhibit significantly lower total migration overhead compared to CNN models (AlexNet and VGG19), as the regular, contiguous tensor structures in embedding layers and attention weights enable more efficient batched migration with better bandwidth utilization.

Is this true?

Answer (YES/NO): NO